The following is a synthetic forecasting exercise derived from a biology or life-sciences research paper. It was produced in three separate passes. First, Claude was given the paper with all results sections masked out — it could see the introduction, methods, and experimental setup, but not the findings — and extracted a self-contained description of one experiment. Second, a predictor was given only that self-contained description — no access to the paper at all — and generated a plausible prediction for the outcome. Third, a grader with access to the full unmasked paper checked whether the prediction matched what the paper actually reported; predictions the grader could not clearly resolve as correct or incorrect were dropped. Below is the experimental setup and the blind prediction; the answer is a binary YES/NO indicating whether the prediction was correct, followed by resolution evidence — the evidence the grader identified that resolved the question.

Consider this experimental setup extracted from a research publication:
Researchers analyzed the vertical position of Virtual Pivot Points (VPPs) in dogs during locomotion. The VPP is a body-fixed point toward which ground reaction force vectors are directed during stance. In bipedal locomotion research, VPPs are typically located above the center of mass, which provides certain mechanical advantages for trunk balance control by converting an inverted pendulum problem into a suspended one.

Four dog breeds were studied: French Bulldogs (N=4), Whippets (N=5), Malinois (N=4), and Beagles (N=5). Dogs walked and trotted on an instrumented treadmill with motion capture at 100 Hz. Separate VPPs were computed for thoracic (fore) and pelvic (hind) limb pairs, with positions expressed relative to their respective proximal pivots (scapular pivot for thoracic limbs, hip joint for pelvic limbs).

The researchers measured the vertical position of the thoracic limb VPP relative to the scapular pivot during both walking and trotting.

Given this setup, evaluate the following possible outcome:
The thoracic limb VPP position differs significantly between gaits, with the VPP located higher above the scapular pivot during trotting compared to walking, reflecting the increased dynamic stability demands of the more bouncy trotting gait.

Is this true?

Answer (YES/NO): NO